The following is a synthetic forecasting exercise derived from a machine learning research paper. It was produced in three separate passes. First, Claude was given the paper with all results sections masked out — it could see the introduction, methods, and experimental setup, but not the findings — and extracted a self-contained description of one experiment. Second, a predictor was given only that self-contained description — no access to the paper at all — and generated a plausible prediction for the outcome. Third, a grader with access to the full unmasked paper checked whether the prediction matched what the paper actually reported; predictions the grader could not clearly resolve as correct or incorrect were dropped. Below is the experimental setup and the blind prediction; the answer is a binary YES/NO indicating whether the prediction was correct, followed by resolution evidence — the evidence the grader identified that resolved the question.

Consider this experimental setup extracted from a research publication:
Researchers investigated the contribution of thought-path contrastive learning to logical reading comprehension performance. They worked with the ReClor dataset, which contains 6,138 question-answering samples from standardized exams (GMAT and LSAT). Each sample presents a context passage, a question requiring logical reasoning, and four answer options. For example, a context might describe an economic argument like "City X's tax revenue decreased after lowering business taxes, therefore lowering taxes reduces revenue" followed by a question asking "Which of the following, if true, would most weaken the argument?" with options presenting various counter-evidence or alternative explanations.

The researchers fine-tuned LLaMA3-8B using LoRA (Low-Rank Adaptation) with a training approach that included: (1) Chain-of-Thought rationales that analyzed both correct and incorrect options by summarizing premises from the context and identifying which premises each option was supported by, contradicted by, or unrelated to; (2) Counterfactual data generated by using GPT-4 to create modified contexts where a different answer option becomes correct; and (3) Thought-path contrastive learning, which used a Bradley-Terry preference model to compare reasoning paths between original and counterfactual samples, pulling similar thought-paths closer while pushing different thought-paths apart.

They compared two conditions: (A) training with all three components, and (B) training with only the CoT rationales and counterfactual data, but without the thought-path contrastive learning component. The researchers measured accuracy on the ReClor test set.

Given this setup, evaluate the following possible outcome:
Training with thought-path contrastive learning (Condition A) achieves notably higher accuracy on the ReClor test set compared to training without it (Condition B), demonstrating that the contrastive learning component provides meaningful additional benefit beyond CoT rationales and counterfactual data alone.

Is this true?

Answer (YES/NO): YES